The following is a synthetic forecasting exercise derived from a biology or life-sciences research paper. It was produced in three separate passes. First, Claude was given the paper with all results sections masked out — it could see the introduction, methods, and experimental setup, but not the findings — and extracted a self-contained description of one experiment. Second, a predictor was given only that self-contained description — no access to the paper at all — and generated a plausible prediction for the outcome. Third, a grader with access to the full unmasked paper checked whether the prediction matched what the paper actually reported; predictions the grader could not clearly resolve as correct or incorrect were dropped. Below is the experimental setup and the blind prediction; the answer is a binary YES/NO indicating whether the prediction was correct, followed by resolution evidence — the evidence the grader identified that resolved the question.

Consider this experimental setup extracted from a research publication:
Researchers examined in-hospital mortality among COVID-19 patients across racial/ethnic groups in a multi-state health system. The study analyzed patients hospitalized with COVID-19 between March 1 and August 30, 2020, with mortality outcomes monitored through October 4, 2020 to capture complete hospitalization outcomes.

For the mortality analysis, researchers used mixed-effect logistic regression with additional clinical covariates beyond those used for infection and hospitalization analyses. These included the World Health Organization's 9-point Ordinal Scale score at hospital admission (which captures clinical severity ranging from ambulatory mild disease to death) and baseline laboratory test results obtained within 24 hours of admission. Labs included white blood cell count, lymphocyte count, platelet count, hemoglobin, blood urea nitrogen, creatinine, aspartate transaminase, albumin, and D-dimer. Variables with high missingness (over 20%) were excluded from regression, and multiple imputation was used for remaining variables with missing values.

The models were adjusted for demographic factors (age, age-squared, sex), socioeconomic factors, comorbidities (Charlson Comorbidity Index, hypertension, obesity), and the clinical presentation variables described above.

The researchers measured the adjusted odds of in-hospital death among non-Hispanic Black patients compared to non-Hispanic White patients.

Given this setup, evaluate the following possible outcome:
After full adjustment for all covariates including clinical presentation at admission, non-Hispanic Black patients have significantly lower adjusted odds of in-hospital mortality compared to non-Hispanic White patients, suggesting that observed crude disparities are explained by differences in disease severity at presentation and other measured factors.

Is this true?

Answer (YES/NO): NO